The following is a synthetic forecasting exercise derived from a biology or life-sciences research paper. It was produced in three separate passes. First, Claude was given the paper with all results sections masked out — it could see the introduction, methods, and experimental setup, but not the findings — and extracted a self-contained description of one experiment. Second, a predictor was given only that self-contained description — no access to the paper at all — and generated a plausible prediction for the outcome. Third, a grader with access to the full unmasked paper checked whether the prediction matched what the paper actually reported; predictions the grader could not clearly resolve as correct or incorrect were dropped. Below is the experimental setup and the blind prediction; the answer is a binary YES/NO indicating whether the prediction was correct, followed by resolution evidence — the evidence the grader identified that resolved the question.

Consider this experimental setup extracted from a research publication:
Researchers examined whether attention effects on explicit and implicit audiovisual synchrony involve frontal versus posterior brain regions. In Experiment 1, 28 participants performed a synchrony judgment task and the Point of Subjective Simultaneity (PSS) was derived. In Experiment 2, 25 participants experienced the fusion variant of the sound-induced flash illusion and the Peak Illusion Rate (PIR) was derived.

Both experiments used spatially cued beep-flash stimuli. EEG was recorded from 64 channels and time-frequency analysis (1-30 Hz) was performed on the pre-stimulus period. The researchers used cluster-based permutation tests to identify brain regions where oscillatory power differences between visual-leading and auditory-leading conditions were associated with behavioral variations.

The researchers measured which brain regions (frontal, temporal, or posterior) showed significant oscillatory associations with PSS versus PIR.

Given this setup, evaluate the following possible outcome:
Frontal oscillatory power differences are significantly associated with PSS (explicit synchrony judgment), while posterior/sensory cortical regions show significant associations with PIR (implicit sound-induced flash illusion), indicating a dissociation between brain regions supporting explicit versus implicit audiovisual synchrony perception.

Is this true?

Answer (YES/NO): NO